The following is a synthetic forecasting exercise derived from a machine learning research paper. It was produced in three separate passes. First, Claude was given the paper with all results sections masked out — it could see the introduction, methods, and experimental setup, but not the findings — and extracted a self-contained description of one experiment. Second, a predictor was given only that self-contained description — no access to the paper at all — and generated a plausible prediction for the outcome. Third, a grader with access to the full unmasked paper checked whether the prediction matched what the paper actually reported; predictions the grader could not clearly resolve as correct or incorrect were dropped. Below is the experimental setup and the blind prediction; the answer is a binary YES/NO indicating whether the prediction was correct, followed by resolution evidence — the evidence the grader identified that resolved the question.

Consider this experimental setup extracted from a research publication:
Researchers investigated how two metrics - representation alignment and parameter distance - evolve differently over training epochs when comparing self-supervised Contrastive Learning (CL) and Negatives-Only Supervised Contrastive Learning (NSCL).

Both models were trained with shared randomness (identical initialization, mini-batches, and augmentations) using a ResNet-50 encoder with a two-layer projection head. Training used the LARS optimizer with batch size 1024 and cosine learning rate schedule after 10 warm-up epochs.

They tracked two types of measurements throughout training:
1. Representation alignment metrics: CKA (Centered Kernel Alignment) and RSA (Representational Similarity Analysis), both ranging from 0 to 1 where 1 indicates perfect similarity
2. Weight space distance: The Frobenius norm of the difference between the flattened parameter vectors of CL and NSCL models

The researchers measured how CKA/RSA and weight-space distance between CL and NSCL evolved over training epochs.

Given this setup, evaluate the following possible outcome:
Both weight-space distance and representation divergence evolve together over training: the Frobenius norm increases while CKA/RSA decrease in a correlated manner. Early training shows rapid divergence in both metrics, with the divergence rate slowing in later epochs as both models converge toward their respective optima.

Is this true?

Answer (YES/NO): NO